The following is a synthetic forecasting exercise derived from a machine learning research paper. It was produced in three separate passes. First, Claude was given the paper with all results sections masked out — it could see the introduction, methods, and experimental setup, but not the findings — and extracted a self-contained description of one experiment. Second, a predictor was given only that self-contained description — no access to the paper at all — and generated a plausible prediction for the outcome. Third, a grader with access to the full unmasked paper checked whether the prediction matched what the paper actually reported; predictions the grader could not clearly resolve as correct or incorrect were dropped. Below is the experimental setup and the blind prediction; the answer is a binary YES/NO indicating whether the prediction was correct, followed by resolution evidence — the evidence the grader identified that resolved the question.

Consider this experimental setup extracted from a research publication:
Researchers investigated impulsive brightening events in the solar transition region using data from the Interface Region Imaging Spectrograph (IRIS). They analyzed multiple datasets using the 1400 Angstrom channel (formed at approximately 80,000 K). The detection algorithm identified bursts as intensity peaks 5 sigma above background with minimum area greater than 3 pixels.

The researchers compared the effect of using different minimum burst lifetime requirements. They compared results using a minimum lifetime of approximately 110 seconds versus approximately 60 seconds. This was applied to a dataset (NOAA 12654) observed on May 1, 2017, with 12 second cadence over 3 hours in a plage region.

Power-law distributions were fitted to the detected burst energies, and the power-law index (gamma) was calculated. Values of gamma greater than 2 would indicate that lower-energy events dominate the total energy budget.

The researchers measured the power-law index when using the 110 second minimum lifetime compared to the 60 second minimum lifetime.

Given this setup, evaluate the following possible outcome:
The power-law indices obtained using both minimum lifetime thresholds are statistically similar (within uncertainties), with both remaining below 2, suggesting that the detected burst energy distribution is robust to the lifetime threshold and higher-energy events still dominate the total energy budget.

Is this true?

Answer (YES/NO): NO